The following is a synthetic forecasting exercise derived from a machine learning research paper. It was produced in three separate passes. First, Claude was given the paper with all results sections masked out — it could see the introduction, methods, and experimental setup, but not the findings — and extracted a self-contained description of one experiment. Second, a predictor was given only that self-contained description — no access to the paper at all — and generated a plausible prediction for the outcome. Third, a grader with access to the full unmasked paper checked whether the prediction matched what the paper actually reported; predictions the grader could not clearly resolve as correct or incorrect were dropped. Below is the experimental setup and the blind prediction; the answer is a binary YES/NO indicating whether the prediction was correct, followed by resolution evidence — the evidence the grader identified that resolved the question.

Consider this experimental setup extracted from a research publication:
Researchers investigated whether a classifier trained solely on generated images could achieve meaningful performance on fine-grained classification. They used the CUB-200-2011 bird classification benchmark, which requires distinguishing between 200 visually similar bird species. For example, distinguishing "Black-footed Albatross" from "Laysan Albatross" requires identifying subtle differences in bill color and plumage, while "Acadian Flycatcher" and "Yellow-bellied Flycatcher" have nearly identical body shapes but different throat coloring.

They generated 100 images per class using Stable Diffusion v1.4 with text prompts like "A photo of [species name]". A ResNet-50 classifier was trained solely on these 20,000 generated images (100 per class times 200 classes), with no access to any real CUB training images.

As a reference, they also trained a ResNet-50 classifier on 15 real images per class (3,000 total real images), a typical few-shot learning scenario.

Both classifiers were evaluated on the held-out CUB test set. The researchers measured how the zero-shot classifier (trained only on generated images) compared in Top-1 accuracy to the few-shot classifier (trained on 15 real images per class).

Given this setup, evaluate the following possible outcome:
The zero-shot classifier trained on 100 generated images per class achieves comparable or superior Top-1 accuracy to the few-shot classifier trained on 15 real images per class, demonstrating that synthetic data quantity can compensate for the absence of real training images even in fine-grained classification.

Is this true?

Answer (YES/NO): NO